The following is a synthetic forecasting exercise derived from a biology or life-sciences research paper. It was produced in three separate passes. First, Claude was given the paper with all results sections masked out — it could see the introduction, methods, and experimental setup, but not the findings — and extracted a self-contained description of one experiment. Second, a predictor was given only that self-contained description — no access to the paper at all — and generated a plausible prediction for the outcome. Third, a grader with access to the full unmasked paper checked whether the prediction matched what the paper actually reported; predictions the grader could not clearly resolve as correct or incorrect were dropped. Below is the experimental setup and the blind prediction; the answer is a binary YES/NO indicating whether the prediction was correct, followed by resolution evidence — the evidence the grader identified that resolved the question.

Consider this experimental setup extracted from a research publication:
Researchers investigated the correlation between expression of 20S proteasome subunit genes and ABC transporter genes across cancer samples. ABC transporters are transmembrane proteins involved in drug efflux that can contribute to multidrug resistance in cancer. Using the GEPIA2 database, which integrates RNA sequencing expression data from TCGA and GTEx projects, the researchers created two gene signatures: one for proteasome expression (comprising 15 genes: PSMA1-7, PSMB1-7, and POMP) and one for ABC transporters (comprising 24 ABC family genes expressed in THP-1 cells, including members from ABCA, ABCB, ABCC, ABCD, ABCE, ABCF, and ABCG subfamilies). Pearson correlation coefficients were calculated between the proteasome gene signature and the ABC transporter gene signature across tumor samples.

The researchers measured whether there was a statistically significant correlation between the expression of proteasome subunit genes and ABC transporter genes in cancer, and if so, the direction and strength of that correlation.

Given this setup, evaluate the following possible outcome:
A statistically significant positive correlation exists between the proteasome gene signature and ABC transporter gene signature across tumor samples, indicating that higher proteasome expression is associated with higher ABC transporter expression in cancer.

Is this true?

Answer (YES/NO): YES